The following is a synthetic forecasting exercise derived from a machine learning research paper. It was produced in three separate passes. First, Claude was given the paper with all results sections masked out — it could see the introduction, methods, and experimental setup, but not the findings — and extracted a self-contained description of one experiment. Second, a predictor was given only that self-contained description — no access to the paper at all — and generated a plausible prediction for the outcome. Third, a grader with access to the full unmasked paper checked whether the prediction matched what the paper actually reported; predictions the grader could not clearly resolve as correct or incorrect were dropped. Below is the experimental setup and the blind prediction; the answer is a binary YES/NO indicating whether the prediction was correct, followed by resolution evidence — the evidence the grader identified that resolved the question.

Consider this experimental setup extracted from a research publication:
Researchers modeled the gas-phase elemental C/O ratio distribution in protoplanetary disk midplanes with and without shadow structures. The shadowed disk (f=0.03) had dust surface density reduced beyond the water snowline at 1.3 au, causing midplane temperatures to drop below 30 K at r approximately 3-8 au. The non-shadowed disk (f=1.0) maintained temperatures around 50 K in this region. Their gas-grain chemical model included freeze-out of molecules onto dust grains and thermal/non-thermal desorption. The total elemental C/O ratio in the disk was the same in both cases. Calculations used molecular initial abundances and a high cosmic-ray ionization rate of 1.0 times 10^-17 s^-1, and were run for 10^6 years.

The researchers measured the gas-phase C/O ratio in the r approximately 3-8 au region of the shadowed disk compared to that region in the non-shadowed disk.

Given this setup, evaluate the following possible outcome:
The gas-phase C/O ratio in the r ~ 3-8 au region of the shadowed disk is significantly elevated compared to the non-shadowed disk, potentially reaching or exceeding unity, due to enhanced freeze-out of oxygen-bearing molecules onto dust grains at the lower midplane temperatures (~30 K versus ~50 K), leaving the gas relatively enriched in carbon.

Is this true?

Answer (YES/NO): NO